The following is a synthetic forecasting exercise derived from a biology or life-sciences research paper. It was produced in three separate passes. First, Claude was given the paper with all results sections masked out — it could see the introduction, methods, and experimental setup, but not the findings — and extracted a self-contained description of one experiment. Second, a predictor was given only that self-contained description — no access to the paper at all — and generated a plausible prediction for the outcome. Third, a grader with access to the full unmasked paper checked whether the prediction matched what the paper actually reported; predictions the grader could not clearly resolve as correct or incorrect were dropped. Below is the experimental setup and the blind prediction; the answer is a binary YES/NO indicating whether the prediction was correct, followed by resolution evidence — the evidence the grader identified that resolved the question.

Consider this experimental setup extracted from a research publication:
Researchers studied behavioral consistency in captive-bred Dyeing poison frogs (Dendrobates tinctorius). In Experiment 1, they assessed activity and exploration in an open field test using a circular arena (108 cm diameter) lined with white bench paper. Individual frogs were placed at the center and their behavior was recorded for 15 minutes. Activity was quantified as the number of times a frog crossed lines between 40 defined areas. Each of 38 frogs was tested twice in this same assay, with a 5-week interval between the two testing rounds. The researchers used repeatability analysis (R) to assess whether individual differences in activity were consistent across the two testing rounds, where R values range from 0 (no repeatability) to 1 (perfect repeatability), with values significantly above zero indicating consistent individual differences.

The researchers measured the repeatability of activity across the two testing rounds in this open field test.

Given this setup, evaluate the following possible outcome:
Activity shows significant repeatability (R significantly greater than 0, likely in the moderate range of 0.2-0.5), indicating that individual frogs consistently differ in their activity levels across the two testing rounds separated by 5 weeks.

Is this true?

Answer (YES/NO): YES